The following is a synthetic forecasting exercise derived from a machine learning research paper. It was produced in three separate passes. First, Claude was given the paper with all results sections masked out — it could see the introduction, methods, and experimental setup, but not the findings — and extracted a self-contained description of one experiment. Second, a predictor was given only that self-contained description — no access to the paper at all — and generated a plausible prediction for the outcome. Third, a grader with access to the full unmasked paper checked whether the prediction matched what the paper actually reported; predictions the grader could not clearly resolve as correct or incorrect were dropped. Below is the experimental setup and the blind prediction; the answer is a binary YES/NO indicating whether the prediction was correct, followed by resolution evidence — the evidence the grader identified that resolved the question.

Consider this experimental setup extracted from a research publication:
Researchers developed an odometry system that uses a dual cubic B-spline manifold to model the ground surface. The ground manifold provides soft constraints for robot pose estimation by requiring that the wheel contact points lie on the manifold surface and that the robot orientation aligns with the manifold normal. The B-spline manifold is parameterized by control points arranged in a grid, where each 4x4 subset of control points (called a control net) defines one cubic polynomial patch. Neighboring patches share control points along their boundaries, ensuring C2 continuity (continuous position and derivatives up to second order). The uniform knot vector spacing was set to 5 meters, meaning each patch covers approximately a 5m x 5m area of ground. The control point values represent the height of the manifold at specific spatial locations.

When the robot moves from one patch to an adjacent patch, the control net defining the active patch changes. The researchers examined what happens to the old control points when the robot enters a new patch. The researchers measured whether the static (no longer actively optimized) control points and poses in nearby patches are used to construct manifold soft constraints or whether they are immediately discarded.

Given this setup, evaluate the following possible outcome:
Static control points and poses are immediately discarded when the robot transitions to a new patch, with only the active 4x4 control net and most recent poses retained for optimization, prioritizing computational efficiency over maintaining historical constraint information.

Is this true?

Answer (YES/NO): NO